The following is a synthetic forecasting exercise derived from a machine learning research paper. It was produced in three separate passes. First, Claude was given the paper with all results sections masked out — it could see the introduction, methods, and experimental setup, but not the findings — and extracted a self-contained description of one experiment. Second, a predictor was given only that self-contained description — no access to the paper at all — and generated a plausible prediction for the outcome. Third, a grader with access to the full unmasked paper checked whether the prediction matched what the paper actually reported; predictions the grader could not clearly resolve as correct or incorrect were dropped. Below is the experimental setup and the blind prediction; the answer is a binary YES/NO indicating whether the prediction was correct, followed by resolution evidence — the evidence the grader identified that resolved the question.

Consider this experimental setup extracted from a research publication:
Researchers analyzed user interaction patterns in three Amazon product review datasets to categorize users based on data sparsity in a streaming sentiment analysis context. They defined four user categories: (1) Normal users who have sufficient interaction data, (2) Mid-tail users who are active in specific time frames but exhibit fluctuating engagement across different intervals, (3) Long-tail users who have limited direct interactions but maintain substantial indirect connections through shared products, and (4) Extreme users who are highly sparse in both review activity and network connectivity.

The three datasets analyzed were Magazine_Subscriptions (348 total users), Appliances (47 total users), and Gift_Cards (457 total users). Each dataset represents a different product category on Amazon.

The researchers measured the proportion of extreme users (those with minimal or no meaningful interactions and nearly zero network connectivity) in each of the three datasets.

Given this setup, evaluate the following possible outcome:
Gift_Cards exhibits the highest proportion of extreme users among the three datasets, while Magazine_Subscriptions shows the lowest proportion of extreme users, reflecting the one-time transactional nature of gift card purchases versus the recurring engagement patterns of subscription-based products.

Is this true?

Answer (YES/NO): NO